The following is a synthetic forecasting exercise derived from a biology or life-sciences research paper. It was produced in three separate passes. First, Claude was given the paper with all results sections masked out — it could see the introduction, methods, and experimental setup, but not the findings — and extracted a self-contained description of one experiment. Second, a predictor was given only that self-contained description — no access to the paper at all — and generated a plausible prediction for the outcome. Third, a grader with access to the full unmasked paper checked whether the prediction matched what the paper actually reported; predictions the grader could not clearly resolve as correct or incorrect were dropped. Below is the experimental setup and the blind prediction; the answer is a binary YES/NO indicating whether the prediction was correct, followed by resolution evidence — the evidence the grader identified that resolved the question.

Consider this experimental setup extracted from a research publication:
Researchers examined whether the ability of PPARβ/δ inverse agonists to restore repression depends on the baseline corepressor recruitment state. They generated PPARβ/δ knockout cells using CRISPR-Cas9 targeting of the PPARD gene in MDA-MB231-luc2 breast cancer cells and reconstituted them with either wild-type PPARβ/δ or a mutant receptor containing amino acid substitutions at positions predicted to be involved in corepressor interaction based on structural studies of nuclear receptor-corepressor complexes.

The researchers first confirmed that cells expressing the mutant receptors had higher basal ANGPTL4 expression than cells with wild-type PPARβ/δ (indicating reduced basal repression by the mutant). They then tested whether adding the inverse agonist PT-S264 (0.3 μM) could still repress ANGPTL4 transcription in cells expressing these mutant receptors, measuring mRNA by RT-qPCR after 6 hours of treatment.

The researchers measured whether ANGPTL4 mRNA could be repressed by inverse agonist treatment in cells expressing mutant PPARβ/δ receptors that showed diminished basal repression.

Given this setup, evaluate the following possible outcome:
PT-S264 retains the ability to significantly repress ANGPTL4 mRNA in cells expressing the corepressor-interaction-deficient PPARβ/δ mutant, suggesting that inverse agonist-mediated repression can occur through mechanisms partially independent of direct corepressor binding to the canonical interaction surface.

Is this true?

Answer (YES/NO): NO